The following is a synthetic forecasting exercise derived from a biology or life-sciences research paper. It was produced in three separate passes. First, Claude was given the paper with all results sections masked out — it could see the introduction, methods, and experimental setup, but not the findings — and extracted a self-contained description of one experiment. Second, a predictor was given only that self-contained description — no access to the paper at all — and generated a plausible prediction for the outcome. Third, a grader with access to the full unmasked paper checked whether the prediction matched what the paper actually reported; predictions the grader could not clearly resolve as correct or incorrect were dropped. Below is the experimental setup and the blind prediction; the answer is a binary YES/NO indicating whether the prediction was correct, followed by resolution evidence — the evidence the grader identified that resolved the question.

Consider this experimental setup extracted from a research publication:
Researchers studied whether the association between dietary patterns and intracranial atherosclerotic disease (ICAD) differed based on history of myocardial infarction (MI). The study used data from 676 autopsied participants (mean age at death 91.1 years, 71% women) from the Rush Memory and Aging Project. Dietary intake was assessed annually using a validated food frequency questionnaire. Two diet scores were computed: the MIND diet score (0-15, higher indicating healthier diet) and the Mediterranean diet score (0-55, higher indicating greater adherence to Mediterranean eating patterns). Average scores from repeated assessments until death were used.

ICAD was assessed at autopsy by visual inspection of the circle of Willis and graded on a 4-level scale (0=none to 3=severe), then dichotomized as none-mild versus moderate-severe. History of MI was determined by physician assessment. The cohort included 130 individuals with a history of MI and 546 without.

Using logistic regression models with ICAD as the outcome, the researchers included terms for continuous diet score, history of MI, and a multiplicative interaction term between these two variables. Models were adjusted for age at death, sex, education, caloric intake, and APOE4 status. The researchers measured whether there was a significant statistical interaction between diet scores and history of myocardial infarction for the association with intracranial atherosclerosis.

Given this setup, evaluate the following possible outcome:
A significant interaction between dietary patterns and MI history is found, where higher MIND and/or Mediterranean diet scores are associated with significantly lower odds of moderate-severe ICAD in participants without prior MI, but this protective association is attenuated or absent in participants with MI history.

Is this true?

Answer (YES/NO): NO